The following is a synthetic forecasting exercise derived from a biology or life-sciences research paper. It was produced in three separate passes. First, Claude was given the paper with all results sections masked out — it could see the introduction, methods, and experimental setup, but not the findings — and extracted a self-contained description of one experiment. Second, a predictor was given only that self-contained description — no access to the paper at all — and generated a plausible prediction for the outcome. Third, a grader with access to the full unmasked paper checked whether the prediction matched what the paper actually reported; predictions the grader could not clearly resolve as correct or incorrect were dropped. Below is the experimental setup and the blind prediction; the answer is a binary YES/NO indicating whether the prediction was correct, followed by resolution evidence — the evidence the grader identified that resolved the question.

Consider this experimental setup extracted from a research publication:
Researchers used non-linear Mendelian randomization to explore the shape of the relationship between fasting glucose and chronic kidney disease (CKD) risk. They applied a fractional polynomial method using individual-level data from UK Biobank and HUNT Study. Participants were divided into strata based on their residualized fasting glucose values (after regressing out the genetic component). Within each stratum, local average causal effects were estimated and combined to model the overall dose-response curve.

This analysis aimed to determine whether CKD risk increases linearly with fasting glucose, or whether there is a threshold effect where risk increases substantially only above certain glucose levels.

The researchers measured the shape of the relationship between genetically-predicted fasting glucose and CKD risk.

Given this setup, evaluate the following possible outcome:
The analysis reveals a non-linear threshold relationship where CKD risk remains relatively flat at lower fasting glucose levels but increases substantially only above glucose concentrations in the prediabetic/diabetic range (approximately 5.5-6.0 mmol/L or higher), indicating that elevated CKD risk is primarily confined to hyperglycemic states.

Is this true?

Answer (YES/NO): NO